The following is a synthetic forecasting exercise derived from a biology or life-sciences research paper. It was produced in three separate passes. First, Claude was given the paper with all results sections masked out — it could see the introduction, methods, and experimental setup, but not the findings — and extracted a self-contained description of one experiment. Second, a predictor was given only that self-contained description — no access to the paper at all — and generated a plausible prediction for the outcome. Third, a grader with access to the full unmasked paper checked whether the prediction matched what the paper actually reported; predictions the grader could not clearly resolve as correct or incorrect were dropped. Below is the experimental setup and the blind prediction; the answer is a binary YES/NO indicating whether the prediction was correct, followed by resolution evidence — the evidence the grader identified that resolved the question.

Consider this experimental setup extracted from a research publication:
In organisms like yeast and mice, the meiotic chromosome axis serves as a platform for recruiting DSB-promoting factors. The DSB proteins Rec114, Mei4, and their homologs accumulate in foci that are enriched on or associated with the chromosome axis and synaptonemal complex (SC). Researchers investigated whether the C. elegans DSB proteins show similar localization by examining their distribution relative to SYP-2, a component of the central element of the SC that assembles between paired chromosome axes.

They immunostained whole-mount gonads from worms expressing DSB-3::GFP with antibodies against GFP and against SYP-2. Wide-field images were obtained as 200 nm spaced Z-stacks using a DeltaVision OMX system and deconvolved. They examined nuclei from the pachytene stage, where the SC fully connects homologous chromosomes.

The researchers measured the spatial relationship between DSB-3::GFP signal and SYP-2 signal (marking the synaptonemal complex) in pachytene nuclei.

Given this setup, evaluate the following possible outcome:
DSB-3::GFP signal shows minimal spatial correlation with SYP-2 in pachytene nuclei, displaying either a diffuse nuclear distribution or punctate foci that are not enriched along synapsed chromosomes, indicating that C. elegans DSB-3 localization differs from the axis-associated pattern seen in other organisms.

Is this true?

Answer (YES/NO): YES